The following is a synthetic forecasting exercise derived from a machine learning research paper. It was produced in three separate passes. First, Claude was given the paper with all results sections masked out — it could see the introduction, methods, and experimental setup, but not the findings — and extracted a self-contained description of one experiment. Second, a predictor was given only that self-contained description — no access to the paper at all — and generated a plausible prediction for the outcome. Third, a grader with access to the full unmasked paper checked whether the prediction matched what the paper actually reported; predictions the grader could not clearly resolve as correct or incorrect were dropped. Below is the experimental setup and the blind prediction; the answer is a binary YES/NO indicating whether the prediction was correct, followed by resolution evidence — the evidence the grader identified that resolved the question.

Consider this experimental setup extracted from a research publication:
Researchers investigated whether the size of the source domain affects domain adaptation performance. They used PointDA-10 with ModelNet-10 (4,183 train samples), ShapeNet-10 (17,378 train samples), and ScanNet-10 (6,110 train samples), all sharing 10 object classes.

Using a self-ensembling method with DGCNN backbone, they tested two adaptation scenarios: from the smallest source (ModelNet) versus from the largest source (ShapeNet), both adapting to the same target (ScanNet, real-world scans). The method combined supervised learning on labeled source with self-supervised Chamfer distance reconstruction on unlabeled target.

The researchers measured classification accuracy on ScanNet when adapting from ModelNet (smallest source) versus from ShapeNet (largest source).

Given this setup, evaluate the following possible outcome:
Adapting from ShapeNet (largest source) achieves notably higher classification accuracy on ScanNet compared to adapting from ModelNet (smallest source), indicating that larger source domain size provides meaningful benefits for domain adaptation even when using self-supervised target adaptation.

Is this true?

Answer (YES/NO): NO